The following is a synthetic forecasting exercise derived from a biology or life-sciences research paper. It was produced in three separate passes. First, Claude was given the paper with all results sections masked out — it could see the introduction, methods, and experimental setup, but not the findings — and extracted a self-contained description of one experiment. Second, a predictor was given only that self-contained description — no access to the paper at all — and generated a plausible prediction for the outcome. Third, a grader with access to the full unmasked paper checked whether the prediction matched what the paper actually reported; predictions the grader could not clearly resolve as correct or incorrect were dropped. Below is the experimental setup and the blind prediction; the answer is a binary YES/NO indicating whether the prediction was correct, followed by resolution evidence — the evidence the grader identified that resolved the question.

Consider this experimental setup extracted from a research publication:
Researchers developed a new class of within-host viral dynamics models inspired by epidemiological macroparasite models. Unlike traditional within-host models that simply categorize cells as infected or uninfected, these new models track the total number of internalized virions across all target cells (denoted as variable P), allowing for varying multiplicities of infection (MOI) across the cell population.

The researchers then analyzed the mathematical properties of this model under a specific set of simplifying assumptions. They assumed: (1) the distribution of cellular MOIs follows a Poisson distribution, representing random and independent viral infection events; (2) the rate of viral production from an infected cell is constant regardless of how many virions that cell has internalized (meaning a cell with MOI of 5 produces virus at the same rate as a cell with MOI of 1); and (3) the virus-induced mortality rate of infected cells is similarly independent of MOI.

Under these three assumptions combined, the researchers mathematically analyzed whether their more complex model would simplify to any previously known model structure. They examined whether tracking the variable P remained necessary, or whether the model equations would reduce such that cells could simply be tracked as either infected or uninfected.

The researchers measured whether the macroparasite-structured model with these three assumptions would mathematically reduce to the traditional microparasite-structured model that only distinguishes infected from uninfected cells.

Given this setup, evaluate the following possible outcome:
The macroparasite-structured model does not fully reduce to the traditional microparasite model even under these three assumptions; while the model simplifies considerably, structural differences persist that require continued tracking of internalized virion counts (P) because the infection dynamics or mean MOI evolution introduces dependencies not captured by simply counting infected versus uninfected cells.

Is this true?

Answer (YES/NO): NO